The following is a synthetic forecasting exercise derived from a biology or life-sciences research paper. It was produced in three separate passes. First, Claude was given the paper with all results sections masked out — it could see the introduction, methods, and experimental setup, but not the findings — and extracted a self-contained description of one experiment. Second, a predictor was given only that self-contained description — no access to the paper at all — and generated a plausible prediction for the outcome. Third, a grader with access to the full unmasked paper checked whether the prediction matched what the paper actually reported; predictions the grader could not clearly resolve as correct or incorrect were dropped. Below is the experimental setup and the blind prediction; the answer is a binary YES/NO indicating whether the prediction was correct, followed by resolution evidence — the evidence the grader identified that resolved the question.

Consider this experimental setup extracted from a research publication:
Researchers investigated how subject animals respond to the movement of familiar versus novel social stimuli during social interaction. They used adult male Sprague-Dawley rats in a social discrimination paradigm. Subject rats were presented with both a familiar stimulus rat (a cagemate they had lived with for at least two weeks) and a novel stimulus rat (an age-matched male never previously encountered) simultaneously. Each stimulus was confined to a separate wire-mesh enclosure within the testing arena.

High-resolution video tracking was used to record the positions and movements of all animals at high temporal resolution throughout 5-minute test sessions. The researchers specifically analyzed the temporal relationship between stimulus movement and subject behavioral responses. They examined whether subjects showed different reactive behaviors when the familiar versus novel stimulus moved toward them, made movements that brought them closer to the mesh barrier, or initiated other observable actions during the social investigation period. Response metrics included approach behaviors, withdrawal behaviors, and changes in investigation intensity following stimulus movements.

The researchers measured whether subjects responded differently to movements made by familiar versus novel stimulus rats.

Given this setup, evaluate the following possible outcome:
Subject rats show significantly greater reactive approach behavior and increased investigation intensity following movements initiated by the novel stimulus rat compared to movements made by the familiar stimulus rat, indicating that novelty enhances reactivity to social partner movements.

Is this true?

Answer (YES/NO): NO